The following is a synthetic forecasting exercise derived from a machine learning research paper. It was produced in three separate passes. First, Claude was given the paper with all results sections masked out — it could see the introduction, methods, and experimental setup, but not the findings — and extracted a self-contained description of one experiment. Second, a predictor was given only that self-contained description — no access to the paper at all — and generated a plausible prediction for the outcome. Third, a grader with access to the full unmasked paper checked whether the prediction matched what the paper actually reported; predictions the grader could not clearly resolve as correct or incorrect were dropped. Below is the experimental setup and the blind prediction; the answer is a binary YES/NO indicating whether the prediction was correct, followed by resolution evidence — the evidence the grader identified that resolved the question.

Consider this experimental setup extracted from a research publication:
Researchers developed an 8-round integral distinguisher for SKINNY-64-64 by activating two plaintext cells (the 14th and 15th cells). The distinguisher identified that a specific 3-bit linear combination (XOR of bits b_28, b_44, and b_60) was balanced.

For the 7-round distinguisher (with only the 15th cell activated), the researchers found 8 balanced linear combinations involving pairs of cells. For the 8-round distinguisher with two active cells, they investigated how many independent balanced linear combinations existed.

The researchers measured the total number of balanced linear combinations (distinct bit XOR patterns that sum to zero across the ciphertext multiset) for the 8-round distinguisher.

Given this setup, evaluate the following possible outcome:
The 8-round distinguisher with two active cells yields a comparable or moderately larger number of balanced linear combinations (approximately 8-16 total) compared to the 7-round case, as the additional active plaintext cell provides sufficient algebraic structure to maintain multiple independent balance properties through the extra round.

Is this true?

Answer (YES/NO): NO